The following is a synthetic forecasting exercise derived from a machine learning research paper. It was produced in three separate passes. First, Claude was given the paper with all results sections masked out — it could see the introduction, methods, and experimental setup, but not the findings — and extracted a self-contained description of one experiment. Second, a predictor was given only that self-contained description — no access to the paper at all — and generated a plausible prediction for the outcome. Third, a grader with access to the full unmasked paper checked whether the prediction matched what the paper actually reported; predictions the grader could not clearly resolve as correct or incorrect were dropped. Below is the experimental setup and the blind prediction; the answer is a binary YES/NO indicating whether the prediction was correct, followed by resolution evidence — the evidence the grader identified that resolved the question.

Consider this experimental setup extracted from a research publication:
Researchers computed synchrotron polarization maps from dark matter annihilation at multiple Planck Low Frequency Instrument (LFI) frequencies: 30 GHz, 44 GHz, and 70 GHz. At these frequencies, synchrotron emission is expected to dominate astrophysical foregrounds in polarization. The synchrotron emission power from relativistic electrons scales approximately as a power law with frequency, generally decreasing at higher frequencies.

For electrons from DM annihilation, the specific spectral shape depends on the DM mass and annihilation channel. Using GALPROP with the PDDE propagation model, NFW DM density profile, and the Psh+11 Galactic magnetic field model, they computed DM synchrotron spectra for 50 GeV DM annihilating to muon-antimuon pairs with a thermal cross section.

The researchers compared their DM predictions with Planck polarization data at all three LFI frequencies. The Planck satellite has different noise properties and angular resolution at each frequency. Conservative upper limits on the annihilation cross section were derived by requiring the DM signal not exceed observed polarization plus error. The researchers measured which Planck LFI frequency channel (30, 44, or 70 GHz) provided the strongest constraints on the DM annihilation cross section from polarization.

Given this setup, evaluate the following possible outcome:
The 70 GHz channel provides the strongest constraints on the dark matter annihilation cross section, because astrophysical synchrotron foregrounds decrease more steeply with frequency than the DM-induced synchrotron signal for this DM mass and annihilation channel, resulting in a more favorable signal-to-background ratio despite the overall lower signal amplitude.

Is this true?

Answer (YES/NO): NO